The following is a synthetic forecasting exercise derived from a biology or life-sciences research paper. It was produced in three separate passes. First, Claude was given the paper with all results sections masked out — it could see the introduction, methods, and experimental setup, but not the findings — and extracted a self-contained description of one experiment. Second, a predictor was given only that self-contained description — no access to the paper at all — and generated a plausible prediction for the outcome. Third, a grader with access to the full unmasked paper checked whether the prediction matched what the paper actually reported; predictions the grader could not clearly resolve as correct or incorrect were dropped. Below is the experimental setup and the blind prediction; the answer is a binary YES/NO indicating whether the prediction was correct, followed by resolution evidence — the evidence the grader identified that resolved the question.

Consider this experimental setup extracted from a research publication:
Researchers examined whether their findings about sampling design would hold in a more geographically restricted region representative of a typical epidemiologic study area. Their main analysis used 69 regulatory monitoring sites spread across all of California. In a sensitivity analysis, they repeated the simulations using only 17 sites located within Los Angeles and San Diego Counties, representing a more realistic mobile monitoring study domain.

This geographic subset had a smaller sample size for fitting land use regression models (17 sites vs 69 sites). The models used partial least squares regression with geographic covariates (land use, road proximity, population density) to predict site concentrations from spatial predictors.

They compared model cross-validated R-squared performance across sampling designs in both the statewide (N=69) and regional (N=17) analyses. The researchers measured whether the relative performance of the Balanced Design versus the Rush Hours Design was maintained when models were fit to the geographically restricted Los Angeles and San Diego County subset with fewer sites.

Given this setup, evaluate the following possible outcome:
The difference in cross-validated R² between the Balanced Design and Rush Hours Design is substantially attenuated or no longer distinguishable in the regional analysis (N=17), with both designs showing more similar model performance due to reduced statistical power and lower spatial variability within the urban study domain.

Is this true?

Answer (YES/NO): NO